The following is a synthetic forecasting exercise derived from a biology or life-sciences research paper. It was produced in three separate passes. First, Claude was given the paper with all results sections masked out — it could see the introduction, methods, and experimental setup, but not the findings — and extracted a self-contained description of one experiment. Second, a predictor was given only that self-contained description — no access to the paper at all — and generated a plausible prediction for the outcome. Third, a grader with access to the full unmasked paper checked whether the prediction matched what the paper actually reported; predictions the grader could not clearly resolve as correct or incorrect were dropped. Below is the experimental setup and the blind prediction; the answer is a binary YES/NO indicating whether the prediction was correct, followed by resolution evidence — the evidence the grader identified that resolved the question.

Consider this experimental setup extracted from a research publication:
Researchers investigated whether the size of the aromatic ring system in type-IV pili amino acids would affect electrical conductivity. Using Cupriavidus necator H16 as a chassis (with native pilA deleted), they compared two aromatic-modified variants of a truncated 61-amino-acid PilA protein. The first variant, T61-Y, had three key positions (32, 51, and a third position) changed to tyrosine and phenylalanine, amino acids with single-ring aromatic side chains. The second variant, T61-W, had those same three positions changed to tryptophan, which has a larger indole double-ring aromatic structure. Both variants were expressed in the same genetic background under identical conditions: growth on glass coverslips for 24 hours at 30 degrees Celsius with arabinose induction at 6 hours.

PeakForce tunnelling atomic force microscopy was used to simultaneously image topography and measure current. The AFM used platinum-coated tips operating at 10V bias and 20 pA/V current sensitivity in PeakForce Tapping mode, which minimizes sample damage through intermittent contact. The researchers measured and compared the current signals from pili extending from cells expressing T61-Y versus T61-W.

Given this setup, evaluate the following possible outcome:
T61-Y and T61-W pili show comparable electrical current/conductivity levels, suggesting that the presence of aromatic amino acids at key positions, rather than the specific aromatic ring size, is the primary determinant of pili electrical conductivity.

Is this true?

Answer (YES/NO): NO